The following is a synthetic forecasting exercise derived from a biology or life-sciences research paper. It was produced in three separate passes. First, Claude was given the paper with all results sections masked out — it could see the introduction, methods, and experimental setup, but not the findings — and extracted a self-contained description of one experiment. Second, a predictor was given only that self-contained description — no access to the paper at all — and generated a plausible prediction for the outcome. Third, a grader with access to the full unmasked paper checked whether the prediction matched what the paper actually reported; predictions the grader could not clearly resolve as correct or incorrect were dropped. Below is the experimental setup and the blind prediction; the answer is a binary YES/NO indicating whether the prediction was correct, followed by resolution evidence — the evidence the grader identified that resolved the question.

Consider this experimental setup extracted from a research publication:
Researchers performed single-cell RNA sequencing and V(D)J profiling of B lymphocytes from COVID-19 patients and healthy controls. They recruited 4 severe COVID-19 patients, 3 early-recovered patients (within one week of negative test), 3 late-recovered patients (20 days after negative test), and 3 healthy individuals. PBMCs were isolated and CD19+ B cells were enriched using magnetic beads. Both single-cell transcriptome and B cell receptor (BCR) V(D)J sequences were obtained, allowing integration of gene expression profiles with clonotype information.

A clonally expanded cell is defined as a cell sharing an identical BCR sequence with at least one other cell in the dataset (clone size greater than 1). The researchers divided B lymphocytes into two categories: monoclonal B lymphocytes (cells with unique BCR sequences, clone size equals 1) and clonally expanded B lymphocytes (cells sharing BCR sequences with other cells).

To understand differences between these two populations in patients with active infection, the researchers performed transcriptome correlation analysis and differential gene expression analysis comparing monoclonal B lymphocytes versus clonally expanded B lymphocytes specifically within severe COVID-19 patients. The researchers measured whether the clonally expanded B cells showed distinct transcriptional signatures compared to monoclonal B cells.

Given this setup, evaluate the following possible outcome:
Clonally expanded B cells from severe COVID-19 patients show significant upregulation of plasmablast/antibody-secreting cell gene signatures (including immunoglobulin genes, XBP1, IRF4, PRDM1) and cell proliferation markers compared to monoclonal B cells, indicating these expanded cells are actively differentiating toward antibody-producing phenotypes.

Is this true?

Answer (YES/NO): NO